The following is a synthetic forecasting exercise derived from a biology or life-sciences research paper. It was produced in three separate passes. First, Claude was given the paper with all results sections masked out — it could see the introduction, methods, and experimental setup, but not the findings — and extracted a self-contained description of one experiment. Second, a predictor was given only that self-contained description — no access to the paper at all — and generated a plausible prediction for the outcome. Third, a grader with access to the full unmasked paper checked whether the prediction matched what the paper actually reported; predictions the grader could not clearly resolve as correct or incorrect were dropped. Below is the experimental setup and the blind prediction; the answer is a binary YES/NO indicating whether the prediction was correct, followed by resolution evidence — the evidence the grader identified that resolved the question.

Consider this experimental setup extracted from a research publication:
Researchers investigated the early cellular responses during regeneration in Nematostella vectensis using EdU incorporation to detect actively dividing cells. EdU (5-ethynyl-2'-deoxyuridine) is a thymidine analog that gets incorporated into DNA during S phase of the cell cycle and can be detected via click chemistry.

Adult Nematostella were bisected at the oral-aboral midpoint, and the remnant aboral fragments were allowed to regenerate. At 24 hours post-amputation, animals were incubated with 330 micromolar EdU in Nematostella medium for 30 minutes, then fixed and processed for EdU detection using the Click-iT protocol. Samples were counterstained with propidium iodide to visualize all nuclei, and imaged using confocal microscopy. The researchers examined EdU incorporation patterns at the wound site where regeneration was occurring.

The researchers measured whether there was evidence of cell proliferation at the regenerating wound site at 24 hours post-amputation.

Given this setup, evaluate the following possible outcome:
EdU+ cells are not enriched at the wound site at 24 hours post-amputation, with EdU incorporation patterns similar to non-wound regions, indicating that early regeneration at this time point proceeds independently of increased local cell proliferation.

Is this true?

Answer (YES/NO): NO